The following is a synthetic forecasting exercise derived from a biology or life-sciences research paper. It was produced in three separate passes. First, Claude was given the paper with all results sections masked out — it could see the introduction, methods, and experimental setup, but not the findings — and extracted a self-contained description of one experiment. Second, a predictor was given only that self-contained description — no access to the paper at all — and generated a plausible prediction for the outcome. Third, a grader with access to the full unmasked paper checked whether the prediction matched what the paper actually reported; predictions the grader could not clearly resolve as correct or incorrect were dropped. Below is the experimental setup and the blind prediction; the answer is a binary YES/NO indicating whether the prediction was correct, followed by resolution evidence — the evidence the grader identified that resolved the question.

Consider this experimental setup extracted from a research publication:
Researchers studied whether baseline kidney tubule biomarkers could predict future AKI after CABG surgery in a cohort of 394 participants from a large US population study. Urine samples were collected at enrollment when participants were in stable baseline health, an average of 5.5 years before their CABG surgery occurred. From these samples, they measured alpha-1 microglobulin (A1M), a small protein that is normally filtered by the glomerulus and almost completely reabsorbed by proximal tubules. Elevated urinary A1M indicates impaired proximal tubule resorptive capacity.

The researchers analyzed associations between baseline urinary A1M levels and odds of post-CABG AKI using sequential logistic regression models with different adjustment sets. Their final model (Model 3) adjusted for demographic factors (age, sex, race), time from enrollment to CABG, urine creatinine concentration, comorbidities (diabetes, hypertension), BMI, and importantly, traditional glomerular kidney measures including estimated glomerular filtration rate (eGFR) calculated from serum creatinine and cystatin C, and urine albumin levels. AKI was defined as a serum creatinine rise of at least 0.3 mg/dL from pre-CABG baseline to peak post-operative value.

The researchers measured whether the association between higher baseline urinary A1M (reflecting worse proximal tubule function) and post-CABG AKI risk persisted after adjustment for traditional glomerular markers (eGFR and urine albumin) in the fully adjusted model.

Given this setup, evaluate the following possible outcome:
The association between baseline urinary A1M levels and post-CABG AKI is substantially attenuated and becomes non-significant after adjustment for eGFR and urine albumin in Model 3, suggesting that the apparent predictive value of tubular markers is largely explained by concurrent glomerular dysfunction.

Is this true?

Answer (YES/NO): NO